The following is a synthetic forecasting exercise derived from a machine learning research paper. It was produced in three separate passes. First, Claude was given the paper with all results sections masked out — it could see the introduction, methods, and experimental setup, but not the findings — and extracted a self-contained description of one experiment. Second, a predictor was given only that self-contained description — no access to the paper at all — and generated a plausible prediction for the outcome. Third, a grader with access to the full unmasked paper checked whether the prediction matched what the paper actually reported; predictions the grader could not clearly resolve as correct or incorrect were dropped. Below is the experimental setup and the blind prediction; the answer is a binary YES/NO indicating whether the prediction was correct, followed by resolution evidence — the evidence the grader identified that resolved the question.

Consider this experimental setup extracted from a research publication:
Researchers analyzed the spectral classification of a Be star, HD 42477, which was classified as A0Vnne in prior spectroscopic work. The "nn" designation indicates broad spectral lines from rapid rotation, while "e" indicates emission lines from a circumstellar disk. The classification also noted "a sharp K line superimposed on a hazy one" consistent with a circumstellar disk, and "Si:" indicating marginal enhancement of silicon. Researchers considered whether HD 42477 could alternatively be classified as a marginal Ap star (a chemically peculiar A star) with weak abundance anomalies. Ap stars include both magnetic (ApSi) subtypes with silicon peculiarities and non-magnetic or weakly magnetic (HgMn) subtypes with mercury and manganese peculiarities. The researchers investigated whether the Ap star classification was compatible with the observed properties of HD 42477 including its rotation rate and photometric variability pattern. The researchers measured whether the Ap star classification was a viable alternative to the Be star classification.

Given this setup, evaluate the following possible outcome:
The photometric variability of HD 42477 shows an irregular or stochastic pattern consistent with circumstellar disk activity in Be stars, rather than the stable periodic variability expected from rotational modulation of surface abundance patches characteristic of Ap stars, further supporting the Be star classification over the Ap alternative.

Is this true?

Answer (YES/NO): NO